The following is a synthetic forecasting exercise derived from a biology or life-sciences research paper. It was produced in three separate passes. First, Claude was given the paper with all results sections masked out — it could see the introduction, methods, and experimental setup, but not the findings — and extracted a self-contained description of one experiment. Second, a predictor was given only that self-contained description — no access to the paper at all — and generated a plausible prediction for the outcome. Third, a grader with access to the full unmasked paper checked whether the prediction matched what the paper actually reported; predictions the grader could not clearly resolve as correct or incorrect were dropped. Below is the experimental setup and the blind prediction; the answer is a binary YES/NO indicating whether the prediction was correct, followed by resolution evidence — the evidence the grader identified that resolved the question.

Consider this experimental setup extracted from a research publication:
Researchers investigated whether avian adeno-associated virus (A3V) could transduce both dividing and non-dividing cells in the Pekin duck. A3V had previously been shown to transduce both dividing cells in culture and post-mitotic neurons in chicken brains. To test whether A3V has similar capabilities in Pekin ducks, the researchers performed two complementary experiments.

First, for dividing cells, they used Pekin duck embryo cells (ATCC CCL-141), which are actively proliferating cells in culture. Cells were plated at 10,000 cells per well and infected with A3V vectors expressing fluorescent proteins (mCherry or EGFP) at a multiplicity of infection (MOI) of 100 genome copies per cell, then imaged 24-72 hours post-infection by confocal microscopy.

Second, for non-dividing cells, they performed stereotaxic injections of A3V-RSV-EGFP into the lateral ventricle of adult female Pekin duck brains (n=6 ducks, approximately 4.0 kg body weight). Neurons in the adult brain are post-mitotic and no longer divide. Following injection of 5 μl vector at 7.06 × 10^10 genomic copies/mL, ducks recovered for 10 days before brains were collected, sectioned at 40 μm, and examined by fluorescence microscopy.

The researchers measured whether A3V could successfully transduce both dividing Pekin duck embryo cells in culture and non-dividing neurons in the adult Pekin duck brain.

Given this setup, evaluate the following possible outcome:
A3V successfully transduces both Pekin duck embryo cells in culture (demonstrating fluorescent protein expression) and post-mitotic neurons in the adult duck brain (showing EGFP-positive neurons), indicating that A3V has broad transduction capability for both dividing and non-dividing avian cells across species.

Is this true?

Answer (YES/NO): YES